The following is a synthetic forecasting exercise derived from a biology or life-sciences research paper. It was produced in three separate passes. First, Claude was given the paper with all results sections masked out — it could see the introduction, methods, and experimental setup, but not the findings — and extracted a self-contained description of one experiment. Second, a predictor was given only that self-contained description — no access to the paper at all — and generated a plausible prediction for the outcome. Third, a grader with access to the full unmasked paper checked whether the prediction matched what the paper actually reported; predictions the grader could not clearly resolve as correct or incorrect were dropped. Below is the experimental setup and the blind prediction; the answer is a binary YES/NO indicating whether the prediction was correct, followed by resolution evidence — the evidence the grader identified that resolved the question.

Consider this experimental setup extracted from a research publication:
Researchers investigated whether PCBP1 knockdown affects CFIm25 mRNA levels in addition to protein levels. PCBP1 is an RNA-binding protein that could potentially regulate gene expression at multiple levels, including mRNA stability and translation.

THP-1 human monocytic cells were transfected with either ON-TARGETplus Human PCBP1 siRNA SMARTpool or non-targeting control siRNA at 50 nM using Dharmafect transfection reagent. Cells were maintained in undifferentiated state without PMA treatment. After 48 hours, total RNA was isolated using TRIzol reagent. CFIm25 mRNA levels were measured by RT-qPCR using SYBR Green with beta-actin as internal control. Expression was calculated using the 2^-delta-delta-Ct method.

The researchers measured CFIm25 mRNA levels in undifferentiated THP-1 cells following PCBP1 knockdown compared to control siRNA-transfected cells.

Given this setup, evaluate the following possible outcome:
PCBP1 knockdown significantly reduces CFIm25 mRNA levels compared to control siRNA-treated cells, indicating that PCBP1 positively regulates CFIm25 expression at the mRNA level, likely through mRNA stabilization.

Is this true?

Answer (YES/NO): NO